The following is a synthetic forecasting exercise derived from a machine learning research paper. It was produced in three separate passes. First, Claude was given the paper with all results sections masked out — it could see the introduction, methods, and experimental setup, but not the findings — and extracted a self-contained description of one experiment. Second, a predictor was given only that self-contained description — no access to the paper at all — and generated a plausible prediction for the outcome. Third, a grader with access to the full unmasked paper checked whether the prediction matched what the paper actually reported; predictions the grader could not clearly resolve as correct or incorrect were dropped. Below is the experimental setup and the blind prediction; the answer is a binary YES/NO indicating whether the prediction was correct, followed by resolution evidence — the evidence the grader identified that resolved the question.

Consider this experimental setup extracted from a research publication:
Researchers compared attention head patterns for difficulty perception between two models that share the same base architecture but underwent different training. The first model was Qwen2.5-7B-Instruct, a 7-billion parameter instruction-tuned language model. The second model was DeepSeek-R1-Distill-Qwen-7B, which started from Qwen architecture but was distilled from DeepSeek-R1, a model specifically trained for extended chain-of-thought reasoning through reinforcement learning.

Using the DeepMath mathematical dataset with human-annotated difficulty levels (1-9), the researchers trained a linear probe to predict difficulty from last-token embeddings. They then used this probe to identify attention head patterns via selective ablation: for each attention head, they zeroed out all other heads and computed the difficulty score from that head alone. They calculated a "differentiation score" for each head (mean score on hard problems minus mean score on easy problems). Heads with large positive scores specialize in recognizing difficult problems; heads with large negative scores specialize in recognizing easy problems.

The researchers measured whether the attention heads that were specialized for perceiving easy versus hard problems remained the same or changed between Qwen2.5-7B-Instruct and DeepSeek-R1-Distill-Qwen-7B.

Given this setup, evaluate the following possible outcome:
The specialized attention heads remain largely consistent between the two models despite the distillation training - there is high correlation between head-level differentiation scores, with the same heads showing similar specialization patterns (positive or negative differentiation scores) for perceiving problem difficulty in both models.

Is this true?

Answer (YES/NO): NO